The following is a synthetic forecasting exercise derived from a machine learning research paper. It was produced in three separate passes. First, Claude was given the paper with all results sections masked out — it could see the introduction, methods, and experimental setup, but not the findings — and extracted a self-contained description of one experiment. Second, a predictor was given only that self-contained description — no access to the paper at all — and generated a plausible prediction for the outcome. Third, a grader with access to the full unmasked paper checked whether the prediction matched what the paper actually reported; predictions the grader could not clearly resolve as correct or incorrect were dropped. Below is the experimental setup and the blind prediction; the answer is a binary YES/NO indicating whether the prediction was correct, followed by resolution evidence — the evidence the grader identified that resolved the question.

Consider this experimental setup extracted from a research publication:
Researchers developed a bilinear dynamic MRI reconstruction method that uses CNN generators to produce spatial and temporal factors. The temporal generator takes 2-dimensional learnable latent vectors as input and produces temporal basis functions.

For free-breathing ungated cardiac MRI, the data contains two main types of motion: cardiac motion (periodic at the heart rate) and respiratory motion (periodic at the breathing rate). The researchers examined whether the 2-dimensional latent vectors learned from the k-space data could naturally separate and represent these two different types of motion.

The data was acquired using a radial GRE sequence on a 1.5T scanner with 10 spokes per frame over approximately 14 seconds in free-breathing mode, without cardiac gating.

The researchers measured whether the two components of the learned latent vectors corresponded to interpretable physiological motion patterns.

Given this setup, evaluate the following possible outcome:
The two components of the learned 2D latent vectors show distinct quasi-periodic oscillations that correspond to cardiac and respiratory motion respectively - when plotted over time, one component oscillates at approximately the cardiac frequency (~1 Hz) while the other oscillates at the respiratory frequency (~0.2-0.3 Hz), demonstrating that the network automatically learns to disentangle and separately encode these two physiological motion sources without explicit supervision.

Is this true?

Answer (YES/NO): YES